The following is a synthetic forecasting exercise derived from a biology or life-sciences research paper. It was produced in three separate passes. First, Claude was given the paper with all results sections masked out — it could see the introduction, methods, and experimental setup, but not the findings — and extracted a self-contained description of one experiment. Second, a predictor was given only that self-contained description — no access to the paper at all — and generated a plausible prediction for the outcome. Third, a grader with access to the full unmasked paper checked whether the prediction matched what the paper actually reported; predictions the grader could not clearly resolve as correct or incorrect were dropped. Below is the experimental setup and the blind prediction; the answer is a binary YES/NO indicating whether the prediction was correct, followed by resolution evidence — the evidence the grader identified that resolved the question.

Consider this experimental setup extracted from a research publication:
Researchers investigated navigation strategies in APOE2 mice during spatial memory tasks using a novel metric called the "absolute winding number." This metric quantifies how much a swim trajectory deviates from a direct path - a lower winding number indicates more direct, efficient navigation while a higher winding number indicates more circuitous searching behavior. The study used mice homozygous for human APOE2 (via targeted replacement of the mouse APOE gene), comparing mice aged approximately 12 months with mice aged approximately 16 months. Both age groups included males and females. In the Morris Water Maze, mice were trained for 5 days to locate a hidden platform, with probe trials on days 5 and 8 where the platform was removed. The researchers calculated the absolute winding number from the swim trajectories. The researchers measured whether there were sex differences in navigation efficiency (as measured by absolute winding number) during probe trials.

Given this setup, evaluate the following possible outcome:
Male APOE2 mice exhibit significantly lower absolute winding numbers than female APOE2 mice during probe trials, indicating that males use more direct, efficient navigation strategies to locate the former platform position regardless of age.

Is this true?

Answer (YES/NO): NO